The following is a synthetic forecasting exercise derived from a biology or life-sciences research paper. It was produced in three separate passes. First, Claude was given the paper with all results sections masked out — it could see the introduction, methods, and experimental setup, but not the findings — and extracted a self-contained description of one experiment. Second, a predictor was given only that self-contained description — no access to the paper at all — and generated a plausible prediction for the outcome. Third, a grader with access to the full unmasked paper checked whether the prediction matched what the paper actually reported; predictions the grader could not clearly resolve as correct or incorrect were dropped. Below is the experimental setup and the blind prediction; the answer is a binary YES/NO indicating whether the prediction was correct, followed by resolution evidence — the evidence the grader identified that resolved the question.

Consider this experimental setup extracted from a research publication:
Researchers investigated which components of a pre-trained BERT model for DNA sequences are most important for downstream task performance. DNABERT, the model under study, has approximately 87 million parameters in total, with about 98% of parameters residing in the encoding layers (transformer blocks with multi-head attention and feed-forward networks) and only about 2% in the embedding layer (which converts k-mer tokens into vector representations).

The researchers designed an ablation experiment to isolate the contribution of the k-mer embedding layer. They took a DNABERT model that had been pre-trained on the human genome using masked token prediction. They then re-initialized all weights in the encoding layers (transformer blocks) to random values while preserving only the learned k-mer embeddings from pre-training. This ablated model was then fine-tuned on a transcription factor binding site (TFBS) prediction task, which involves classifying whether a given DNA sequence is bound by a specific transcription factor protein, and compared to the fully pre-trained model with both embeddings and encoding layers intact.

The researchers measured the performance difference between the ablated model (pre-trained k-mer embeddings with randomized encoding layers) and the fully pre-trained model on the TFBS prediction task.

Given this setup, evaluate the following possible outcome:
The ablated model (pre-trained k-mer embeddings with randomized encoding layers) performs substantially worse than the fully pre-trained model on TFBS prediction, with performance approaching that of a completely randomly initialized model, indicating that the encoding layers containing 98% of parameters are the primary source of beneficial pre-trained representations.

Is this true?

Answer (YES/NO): NO